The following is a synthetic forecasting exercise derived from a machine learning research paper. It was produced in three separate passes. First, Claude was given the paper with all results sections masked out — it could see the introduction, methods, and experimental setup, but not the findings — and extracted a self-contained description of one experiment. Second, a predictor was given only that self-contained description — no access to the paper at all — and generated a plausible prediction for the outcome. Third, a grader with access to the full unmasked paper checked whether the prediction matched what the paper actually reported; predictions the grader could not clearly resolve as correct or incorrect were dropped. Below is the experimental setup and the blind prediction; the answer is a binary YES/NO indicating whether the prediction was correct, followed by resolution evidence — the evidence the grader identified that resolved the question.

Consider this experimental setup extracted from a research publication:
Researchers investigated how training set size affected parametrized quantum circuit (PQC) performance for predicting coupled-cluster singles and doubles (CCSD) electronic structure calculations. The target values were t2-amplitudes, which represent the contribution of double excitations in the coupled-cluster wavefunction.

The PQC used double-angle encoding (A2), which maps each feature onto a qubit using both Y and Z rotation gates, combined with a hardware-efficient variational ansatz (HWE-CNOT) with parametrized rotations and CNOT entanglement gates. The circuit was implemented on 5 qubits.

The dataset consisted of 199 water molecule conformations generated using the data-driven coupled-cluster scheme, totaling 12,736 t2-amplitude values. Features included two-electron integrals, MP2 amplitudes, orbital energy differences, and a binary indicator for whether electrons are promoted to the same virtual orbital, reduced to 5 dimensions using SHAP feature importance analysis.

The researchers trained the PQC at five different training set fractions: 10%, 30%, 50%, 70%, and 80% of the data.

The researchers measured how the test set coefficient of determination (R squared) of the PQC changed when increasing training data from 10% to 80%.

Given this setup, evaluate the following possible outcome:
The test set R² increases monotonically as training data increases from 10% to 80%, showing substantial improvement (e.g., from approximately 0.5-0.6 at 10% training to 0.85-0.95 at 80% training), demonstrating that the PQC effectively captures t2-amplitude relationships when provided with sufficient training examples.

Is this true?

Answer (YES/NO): NO